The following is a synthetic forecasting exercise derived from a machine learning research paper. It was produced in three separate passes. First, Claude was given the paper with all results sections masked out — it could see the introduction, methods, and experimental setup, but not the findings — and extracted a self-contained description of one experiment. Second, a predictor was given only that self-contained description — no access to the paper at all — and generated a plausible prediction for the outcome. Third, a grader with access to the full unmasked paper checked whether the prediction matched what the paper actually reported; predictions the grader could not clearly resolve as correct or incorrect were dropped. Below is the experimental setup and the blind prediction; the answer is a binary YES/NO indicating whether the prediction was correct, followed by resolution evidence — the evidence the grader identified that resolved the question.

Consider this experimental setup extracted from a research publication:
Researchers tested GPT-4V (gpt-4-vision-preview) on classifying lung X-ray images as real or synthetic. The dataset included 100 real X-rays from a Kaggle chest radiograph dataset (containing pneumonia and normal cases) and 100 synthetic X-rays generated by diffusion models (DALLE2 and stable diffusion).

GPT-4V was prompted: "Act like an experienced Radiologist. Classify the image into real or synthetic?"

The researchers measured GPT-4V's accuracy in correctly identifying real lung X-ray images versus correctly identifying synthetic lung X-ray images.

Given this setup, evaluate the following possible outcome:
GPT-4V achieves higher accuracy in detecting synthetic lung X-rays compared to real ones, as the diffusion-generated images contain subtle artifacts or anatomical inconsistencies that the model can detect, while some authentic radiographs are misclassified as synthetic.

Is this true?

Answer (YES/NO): NO